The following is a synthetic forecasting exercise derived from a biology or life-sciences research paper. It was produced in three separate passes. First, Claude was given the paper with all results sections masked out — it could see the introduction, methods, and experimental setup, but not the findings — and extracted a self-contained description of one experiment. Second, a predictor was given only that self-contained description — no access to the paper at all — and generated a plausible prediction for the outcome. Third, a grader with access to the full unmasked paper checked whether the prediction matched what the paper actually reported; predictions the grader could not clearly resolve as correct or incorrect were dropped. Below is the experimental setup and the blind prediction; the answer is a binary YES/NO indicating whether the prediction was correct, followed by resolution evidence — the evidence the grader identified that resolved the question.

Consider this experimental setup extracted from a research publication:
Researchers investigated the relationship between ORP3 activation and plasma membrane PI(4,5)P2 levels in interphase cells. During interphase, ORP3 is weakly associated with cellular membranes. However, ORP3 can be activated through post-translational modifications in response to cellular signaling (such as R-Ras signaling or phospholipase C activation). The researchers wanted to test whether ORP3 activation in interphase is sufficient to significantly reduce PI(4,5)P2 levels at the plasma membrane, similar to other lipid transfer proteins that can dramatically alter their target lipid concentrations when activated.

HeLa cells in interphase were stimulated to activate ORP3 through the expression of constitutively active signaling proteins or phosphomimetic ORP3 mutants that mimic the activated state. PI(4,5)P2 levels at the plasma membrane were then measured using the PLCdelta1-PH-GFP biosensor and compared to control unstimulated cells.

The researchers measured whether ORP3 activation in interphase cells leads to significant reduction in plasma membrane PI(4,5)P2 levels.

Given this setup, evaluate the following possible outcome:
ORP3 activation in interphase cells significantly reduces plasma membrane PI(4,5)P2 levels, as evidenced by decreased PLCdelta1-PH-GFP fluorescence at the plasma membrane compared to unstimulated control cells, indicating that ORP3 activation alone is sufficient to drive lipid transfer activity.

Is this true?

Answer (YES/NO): NO